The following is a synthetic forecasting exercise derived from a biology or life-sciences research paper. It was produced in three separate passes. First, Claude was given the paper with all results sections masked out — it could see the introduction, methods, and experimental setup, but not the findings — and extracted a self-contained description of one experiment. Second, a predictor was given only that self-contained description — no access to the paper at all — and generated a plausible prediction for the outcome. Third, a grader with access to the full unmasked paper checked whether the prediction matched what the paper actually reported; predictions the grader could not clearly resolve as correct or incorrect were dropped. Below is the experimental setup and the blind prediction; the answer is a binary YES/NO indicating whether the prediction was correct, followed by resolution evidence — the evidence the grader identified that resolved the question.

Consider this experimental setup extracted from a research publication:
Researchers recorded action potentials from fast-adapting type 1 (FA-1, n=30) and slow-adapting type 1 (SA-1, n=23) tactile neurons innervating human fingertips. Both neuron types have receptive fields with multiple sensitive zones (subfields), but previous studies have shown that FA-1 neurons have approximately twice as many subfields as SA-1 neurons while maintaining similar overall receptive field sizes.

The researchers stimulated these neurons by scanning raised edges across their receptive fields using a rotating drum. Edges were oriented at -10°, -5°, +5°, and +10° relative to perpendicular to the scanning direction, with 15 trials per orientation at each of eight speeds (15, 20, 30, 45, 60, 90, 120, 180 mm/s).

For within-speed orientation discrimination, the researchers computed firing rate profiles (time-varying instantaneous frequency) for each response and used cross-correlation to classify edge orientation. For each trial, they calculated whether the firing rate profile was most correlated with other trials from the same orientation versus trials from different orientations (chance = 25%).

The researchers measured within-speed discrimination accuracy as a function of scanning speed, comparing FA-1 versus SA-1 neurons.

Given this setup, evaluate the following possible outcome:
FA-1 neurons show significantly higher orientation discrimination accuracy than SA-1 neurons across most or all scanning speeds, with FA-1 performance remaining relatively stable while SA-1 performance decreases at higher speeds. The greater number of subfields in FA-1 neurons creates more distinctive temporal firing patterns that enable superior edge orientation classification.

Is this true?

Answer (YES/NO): NO